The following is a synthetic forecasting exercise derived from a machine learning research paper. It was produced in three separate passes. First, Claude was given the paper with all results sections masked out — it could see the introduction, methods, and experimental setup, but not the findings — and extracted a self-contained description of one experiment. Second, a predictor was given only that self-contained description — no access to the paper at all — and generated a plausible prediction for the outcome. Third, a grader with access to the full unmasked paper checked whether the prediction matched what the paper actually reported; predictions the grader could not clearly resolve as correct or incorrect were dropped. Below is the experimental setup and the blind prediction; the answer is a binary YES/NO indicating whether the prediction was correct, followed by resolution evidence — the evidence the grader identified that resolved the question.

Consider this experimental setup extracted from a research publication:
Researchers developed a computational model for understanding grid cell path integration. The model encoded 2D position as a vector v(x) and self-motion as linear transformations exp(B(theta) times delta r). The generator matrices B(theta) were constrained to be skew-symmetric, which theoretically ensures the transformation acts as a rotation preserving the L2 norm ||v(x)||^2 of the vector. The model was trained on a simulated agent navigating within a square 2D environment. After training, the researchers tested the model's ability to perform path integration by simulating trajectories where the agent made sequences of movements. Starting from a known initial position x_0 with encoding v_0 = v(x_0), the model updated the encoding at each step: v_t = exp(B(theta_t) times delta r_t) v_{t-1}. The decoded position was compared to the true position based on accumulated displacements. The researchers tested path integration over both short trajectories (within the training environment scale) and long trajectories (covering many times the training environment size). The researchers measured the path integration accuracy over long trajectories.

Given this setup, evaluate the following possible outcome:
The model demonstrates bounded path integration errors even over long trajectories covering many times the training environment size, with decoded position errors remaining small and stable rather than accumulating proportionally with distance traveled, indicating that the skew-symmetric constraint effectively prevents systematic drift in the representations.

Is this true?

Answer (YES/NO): YES